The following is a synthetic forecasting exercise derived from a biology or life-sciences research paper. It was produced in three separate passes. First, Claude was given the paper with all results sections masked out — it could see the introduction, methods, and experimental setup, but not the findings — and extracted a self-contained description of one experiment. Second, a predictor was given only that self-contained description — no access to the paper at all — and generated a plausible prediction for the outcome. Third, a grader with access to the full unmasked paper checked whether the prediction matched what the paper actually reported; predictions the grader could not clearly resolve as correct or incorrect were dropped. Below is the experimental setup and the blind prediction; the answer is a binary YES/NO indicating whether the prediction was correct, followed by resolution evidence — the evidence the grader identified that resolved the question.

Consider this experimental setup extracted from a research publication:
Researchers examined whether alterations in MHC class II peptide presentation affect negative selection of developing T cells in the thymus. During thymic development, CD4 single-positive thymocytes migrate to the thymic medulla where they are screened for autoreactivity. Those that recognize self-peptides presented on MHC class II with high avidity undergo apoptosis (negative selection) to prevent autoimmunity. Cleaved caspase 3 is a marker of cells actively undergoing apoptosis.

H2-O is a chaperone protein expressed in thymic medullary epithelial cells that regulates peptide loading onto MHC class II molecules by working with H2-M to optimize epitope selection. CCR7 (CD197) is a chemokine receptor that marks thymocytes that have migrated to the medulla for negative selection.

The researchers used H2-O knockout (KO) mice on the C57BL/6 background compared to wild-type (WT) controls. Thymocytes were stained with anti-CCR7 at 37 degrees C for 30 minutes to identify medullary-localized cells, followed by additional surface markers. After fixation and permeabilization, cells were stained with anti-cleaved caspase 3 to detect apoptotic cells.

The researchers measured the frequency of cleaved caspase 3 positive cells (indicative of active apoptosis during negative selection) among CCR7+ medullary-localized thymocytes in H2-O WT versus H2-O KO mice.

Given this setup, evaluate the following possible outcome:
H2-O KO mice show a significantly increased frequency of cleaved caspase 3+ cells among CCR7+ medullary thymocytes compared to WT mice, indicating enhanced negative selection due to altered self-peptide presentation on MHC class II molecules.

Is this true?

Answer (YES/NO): NO